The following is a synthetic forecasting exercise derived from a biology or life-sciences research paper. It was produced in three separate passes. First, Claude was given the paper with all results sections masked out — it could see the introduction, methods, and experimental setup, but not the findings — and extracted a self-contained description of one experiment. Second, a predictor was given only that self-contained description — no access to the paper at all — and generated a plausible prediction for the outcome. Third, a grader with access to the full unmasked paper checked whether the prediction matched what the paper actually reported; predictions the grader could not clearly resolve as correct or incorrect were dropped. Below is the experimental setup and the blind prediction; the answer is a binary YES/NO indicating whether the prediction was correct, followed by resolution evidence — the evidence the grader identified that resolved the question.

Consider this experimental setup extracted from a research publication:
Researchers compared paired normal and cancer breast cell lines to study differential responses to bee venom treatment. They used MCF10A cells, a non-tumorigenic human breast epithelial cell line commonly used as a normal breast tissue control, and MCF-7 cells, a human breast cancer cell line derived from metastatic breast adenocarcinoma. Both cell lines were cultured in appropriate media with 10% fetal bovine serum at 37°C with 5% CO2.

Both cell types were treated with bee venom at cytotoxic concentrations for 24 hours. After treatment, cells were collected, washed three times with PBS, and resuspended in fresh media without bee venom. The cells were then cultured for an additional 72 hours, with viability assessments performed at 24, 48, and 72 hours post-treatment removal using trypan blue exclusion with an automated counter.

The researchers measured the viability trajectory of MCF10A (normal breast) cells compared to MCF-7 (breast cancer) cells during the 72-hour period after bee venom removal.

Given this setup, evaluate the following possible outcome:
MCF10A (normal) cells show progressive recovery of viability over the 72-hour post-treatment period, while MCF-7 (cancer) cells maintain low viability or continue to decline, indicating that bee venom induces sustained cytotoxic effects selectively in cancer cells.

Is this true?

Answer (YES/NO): YES